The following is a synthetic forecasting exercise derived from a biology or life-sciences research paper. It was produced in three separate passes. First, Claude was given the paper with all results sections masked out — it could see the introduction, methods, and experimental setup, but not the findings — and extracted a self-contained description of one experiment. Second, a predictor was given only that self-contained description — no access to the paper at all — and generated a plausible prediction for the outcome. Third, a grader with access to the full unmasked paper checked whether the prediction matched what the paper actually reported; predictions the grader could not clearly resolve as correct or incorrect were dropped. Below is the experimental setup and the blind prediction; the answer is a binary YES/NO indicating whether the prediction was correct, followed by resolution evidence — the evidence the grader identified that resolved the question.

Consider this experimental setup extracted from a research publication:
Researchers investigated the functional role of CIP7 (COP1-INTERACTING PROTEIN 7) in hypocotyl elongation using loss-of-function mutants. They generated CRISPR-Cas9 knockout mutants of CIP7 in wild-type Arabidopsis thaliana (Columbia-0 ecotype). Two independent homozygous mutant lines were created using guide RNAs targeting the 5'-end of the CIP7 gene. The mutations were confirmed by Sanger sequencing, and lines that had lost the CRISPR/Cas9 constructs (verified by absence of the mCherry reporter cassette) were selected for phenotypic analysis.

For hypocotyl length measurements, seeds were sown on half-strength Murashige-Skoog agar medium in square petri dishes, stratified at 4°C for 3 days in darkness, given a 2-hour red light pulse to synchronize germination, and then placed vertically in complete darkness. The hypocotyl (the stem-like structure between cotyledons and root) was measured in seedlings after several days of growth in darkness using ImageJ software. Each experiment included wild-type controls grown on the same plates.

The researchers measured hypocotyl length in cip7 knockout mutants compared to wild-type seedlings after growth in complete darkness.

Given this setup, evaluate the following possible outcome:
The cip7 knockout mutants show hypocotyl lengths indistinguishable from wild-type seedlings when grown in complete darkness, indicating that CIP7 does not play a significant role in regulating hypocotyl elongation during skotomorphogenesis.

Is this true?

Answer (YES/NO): NO